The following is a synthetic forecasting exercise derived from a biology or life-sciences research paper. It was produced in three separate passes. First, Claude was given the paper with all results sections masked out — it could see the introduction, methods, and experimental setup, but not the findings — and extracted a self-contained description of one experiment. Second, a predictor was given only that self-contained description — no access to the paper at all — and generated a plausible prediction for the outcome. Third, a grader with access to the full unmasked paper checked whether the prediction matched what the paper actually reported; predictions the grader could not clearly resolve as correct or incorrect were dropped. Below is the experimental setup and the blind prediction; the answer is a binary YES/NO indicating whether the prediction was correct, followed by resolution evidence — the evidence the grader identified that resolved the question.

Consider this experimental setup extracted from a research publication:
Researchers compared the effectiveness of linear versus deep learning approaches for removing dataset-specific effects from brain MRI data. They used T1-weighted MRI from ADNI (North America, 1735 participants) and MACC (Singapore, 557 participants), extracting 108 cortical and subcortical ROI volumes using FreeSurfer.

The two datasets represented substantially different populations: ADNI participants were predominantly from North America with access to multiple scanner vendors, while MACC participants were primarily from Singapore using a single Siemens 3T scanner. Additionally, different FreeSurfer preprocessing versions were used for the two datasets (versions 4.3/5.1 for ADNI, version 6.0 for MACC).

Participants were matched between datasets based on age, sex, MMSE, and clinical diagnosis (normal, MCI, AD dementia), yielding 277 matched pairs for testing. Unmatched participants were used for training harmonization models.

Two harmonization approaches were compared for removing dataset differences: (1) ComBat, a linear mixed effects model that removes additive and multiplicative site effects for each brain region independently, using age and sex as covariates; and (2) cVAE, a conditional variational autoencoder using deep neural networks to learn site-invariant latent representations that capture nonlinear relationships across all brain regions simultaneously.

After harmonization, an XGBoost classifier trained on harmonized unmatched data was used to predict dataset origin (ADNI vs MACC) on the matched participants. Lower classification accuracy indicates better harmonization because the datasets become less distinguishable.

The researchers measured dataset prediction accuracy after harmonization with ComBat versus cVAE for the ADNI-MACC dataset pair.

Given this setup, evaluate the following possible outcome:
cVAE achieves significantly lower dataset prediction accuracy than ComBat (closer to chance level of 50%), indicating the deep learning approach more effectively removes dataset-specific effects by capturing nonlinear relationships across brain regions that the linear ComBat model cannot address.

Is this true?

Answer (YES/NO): YES